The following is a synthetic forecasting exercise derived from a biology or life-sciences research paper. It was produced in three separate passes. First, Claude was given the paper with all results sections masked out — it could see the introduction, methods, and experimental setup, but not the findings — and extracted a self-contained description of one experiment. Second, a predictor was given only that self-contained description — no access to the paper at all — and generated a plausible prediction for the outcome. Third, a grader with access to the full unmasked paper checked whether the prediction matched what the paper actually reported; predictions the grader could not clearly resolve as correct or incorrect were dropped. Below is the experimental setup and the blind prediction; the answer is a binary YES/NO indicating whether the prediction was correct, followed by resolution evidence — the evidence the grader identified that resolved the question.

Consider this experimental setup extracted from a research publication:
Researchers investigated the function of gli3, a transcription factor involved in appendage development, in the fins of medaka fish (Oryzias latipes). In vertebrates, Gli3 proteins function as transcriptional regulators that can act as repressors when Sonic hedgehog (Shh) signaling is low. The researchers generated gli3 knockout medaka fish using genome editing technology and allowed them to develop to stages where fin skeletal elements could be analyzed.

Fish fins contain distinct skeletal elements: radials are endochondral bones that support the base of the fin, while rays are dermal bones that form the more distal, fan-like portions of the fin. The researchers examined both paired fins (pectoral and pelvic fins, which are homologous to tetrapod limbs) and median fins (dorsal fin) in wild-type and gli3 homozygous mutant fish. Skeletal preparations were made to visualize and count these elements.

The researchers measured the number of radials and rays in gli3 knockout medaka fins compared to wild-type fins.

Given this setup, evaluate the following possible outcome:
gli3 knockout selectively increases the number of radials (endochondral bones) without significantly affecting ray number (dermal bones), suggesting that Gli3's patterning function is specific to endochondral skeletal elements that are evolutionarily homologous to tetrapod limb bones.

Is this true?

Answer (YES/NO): NO